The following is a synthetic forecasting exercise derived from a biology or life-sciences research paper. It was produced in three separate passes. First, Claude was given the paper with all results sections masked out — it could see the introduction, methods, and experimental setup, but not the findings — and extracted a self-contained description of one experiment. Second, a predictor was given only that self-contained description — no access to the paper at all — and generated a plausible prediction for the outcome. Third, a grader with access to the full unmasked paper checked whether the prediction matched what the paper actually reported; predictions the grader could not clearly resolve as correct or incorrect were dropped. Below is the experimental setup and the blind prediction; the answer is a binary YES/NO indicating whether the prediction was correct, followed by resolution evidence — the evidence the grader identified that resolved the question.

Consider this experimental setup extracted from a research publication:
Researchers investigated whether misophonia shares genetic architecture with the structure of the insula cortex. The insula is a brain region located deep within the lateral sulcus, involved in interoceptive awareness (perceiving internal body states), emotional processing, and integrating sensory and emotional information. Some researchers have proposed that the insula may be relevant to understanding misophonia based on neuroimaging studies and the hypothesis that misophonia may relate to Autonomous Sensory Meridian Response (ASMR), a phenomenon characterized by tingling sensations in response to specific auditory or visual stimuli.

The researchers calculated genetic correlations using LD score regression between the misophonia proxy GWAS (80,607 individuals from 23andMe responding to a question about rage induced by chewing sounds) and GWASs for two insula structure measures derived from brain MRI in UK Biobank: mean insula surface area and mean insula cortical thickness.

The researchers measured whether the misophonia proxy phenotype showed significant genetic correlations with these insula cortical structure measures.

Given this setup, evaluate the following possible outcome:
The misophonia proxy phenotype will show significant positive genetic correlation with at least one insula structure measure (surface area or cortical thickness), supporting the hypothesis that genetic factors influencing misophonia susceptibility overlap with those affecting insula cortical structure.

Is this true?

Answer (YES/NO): NO